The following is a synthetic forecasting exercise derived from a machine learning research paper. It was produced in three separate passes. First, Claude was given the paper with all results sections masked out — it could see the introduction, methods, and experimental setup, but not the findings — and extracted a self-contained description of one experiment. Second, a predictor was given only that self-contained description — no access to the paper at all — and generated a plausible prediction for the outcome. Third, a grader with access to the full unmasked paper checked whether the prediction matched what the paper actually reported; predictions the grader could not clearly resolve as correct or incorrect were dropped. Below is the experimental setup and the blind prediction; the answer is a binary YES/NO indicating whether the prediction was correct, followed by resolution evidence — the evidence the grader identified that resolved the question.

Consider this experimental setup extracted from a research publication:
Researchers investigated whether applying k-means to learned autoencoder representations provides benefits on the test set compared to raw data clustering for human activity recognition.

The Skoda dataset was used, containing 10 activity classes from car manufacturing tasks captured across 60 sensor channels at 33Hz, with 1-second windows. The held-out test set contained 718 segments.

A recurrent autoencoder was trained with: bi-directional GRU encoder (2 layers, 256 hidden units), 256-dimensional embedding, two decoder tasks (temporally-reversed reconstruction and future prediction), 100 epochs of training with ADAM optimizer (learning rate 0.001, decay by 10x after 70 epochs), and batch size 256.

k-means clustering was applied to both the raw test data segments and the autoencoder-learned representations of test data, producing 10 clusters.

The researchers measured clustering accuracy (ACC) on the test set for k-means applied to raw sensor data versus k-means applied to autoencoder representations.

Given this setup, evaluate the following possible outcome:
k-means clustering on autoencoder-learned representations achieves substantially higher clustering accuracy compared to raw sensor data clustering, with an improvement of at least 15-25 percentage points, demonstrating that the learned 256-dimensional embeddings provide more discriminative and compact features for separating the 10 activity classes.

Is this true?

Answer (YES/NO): NO